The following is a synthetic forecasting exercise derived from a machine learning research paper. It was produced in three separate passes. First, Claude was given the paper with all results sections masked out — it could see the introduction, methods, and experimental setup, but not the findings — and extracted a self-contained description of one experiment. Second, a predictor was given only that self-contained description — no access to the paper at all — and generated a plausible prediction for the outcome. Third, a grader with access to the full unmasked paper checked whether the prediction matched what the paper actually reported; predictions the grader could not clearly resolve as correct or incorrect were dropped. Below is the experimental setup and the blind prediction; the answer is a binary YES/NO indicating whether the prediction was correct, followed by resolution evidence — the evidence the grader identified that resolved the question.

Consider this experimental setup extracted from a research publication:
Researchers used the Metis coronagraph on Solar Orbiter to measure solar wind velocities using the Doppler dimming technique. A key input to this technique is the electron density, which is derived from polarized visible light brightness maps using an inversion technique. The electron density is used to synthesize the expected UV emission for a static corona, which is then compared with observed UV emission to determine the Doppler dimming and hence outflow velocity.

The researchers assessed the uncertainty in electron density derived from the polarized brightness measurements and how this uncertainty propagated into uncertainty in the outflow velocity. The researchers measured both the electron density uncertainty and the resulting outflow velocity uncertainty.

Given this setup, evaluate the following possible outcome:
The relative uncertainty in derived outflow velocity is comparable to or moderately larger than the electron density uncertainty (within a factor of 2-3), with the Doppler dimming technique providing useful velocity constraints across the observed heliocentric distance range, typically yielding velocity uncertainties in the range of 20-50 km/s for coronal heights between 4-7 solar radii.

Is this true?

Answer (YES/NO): NO